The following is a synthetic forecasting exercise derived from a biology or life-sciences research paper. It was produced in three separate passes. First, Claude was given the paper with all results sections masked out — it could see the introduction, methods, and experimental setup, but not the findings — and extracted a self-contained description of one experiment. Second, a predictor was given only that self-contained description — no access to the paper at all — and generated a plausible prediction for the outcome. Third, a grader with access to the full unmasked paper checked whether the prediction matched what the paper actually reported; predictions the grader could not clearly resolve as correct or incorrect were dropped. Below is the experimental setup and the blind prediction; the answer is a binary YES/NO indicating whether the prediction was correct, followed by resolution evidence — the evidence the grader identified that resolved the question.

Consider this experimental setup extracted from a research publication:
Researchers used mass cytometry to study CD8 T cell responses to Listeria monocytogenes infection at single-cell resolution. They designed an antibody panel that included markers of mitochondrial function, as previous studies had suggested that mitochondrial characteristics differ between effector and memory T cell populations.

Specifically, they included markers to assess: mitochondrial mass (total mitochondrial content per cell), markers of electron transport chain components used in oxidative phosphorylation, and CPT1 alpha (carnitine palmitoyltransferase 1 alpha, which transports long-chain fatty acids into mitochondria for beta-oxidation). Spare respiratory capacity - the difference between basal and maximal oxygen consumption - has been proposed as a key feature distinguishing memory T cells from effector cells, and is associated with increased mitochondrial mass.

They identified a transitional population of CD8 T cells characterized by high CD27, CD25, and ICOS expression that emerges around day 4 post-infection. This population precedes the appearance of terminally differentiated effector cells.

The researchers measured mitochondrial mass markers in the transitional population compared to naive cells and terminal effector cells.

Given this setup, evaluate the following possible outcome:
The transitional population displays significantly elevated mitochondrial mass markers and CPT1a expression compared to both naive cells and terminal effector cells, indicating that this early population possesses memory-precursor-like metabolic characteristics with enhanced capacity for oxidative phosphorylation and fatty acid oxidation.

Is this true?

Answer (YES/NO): YES